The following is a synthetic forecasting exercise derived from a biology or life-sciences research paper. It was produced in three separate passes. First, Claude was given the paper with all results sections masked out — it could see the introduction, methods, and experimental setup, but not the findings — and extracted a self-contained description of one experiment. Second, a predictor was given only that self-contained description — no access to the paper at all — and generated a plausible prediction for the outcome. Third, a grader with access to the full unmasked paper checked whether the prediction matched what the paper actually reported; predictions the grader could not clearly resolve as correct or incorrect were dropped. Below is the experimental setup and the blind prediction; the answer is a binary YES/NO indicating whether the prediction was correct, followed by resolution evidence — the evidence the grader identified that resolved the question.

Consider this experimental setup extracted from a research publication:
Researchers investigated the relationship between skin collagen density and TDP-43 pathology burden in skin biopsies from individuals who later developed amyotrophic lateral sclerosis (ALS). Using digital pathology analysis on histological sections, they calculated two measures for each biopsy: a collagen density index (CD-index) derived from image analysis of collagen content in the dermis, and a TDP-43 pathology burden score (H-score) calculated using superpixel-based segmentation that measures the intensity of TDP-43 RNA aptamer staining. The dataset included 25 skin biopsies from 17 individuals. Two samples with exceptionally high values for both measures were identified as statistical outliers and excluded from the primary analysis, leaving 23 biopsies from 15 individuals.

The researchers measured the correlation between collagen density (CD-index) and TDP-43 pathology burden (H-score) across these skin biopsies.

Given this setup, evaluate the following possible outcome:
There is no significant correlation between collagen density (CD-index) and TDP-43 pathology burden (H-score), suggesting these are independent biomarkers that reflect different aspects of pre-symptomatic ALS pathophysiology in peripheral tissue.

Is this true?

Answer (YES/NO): NO